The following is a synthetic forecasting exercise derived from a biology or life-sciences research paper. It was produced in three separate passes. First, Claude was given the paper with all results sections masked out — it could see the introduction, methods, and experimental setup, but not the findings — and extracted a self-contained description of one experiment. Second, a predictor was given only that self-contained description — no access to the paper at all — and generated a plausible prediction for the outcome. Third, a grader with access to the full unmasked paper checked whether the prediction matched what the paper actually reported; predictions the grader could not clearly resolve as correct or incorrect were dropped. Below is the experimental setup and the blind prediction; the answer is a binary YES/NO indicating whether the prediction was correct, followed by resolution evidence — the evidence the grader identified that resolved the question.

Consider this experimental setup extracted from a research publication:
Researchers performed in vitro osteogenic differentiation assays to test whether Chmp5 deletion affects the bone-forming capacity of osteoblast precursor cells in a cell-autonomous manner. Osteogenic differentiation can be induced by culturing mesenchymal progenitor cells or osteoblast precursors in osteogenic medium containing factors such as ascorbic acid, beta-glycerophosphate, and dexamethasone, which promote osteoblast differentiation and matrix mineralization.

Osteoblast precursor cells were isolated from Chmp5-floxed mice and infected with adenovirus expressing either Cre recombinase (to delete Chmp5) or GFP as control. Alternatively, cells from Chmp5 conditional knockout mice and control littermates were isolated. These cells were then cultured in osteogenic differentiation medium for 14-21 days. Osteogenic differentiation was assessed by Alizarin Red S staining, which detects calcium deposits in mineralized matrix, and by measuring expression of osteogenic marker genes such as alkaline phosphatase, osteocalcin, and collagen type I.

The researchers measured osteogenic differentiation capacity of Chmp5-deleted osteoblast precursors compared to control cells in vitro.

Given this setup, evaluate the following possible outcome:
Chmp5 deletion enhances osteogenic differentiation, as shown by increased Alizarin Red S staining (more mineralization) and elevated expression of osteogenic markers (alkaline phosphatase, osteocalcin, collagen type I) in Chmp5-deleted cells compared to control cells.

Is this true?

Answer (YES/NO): YES